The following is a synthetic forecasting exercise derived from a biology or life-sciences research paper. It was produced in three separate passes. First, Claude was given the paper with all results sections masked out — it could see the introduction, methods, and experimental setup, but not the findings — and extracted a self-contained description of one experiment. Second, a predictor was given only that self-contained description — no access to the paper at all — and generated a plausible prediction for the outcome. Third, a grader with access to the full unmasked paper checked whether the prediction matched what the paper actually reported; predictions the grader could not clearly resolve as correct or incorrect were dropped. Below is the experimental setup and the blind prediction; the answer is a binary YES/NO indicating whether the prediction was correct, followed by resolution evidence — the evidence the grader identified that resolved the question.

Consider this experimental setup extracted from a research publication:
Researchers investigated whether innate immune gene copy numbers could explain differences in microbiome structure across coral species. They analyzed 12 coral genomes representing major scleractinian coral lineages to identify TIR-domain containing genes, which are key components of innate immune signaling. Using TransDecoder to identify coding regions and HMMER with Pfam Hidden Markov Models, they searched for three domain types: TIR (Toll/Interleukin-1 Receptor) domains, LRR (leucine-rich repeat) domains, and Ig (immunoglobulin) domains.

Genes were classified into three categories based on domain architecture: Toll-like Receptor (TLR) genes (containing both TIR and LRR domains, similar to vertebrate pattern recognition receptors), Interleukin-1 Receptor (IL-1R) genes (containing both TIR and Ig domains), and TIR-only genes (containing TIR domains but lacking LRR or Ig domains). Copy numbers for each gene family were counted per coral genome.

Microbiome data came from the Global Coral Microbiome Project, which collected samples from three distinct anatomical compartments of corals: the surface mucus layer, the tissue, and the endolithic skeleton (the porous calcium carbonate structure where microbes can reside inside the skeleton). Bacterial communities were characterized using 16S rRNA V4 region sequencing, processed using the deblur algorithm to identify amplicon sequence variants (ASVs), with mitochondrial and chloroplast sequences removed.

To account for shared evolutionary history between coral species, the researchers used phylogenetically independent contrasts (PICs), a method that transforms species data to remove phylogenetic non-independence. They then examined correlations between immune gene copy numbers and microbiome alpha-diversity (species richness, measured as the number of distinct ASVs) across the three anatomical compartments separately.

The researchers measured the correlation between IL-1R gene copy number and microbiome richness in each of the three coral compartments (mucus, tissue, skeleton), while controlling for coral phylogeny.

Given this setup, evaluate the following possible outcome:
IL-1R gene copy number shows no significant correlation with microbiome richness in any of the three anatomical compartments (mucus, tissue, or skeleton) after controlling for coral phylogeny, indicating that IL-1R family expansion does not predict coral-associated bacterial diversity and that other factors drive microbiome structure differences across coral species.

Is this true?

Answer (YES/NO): NO